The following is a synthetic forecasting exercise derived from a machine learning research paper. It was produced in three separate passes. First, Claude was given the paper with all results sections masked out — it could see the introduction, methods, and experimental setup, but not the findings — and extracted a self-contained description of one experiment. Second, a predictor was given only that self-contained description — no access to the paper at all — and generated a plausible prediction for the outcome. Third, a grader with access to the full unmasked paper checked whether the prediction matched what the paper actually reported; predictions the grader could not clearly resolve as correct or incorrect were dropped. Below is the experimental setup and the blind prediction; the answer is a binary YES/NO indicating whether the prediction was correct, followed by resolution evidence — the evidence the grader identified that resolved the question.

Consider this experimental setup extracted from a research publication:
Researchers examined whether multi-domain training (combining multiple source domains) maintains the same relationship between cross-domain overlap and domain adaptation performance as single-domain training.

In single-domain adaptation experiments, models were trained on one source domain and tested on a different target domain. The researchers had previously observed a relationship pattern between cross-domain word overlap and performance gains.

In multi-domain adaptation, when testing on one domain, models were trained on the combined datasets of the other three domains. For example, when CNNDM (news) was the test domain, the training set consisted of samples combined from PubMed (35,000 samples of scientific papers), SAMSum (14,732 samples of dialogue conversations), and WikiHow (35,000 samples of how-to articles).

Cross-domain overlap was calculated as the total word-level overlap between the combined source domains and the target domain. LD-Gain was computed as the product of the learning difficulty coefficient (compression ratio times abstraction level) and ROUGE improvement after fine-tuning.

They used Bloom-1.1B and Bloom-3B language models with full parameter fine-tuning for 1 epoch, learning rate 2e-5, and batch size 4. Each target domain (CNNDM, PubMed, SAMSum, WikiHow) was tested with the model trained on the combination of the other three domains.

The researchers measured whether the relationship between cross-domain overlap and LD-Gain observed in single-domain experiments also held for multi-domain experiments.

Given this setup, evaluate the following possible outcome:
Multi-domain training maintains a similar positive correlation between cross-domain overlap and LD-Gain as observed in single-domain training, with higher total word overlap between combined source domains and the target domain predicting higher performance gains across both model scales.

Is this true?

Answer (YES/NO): YES